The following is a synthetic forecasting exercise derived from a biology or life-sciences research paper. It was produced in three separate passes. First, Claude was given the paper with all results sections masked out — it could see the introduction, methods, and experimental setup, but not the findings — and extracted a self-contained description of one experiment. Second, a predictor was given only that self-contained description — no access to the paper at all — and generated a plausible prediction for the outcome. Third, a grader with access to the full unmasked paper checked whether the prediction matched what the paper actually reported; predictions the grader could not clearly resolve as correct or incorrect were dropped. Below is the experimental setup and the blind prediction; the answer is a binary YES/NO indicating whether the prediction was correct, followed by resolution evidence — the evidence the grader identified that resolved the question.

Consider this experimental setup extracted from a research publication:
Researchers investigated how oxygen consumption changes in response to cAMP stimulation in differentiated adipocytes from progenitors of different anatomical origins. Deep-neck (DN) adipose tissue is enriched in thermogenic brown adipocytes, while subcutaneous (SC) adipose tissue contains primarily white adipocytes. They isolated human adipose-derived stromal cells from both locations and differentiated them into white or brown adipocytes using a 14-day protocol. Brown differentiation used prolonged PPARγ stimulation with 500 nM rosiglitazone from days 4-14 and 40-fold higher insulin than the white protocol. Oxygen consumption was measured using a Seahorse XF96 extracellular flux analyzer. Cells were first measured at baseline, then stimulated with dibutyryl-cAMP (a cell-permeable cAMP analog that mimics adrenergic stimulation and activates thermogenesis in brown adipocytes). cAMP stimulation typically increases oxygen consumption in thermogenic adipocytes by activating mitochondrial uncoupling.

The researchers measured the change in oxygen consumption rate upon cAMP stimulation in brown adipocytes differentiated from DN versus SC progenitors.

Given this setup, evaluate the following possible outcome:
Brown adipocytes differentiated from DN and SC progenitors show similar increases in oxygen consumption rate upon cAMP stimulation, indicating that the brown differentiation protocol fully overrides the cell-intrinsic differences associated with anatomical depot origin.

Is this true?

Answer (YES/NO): NO